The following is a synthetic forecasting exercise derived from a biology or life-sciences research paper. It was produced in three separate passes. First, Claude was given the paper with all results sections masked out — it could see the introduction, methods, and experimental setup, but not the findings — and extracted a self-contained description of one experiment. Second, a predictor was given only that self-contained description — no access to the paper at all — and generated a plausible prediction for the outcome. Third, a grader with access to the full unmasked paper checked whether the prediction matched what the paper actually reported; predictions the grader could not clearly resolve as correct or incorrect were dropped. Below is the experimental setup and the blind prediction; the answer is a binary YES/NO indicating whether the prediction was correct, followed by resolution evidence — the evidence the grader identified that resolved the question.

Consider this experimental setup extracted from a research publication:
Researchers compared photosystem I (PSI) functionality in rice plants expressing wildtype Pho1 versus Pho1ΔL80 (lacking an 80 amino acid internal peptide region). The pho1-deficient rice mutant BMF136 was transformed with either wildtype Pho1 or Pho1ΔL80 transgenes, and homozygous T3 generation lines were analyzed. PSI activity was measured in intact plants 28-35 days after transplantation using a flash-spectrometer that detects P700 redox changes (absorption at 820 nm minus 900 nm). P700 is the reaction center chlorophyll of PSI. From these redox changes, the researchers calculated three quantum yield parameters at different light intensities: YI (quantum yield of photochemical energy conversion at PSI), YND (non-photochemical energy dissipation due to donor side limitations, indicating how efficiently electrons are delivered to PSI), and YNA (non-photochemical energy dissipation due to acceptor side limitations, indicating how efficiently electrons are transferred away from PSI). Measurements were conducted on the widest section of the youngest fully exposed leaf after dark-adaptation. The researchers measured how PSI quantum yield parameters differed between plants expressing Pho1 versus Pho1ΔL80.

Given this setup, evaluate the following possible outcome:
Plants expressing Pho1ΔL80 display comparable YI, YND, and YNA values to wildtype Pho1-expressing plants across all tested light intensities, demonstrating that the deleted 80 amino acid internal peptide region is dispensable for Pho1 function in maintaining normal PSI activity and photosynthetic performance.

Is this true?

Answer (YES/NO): NO